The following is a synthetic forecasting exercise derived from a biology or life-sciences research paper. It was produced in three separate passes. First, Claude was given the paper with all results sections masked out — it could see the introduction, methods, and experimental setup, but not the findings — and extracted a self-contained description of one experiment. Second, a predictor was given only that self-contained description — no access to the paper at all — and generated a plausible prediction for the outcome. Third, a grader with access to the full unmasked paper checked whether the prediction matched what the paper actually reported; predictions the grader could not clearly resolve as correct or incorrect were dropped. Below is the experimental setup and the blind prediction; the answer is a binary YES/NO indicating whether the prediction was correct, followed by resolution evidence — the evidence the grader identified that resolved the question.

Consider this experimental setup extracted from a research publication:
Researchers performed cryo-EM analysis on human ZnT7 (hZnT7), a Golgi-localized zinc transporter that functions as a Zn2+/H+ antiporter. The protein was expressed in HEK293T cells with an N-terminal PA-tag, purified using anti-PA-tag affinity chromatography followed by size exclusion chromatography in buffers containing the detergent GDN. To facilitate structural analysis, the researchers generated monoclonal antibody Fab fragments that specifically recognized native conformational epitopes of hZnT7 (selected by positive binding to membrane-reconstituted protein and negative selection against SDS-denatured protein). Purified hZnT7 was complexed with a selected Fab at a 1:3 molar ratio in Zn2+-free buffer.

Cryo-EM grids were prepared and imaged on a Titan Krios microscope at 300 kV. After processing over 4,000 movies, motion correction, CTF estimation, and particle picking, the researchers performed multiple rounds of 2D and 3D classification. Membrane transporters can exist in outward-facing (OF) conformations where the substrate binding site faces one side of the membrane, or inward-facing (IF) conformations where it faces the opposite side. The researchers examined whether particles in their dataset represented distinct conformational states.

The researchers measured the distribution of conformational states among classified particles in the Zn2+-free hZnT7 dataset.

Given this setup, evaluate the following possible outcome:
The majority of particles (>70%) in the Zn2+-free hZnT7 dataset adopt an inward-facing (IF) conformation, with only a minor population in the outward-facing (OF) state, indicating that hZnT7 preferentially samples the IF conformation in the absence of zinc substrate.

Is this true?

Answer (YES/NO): NO